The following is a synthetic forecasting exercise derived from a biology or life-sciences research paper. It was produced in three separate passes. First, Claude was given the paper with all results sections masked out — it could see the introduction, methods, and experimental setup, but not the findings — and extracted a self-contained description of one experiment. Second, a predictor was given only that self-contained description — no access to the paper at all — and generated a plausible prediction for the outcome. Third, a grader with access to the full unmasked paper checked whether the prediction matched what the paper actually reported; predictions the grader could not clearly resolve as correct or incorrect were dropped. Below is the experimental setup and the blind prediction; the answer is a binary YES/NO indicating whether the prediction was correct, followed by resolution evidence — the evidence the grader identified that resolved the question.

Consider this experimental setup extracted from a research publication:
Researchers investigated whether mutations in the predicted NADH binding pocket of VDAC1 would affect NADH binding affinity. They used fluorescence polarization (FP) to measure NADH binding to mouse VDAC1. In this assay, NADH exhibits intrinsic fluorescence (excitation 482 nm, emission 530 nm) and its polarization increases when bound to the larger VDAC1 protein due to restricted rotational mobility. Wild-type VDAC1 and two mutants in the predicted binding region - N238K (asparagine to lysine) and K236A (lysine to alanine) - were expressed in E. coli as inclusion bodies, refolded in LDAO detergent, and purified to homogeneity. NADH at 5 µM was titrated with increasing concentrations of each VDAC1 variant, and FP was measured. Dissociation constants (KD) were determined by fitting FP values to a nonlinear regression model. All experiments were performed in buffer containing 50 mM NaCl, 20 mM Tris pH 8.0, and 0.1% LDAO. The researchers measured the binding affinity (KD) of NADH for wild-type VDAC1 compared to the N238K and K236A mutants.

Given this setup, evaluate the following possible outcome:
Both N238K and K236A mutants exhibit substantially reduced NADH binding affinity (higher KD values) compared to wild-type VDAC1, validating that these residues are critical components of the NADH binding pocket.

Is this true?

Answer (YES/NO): NO